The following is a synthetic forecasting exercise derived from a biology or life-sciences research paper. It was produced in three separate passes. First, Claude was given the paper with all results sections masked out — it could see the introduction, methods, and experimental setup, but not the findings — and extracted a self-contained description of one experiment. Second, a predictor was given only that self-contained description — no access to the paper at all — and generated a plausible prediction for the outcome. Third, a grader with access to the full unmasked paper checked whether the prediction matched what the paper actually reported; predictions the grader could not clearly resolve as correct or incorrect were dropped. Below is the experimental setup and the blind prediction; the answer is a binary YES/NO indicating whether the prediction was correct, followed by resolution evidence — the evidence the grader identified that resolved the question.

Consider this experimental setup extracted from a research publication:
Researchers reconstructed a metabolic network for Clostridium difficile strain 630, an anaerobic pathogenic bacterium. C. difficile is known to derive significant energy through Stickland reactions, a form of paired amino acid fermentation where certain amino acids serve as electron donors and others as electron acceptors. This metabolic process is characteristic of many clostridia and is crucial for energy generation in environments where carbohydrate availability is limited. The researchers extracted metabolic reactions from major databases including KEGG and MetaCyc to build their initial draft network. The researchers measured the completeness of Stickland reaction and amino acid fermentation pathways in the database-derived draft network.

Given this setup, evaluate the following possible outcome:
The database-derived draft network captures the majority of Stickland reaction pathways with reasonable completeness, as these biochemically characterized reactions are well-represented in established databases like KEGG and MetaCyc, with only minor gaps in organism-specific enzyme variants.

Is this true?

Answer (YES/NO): NO